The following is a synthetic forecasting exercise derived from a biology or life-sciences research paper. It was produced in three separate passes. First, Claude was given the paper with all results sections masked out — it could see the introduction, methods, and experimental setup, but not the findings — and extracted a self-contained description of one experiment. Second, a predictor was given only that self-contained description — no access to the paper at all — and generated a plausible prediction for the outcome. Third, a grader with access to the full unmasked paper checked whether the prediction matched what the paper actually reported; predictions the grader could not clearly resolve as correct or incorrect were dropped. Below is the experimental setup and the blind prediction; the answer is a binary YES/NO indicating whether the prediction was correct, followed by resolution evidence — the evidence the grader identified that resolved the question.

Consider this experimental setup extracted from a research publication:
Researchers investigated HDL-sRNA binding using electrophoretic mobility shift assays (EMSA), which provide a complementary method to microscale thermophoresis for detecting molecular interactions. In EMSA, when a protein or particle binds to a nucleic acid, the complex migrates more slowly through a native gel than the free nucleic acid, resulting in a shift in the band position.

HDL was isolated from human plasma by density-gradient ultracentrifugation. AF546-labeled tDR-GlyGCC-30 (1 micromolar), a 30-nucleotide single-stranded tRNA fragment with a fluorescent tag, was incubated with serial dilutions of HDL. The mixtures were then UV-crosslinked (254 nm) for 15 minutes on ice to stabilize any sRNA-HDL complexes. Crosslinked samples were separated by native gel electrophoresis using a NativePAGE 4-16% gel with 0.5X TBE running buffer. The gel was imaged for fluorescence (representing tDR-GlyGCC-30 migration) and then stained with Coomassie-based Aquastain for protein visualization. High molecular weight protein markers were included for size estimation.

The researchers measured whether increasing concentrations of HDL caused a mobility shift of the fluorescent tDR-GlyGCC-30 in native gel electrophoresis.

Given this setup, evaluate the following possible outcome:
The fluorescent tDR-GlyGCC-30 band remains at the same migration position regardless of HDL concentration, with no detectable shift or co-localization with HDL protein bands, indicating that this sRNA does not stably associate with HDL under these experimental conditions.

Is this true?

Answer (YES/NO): NO